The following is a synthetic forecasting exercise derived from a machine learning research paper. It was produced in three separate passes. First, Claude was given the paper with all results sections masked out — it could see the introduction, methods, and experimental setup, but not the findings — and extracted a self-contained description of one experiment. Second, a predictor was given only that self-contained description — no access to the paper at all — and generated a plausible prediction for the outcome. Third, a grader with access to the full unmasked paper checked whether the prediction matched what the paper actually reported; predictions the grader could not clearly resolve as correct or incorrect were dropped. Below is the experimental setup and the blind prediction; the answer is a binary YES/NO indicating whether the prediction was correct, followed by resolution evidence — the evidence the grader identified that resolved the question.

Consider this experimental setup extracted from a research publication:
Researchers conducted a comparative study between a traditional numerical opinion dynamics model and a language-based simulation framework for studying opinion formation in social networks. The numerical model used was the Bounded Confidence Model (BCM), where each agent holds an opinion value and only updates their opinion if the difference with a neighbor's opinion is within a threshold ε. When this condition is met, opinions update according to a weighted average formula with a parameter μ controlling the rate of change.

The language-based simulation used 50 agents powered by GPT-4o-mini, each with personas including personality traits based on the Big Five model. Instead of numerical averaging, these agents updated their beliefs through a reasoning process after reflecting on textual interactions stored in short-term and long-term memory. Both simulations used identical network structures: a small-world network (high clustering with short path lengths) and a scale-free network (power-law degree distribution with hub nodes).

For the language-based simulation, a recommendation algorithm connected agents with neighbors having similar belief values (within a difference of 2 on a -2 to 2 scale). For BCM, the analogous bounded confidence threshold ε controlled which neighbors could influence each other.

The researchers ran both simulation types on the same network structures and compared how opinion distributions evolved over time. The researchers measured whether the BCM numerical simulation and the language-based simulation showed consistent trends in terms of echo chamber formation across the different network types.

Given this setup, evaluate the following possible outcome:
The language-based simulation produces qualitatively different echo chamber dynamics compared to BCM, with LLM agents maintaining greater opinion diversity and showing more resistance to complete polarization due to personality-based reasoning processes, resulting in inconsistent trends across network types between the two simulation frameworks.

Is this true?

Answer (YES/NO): NO